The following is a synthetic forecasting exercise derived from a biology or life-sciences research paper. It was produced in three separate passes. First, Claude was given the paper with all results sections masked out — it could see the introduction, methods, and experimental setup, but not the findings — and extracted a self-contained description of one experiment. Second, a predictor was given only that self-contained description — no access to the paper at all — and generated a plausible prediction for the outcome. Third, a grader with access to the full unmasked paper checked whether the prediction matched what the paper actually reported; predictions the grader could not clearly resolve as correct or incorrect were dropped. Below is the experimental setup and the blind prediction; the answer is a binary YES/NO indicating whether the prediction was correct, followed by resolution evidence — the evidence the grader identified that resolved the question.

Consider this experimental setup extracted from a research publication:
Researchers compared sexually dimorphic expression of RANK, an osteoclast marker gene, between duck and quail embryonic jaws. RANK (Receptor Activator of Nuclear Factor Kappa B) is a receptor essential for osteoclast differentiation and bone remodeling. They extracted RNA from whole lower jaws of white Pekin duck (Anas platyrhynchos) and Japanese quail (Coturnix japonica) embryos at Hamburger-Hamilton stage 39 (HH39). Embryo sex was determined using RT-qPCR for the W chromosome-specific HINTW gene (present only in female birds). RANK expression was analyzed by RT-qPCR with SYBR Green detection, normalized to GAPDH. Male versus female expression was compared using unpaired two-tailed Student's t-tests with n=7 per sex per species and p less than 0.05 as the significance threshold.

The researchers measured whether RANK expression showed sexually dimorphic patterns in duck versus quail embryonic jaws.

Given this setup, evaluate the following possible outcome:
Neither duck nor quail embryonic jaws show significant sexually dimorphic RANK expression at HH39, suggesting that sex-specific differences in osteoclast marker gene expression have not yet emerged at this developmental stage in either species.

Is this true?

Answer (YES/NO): NO